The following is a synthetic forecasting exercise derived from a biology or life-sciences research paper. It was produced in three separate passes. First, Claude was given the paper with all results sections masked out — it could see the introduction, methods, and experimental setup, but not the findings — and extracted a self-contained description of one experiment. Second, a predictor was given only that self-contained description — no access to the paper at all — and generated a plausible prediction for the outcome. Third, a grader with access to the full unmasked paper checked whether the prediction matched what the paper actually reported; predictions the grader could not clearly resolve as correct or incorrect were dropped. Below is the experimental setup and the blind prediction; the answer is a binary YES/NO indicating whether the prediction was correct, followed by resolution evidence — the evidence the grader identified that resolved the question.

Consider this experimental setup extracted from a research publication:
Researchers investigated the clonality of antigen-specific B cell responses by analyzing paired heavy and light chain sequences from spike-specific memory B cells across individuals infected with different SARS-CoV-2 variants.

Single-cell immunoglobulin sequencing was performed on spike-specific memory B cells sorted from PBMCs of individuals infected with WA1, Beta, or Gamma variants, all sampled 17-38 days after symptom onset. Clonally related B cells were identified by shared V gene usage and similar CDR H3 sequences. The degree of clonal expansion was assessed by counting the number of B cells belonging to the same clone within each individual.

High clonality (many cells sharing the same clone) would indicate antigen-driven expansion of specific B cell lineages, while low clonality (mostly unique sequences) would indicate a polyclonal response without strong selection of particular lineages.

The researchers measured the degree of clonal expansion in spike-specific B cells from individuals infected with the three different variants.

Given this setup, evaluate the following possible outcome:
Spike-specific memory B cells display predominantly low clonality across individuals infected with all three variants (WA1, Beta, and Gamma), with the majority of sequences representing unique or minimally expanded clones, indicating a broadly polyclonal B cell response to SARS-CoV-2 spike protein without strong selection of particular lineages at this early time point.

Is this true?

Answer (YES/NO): YES